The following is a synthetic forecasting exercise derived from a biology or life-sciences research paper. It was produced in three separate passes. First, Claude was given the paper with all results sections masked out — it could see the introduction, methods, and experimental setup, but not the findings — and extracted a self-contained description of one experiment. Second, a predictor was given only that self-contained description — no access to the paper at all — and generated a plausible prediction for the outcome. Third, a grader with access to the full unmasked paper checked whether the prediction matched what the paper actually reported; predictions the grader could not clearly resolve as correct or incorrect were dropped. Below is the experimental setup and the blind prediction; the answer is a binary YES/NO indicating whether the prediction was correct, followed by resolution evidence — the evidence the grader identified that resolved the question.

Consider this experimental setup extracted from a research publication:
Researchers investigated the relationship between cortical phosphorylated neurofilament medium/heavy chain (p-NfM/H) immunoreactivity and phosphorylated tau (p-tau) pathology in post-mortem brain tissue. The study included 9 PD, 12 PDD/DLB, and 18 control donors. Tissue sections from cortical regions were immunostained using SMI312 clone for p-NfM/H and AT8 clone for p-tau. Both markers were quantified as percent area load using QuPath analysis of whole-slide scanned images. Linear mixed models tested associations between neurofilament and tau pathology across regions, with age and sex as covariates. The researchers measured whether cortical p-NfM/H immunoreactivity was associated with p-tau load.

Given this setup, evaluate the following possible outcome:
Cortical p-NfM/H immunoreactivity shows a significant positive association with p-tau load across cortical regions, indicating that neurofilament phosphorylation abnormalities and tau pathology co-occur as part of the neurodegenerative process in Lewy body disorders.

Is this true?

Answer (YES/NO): YES